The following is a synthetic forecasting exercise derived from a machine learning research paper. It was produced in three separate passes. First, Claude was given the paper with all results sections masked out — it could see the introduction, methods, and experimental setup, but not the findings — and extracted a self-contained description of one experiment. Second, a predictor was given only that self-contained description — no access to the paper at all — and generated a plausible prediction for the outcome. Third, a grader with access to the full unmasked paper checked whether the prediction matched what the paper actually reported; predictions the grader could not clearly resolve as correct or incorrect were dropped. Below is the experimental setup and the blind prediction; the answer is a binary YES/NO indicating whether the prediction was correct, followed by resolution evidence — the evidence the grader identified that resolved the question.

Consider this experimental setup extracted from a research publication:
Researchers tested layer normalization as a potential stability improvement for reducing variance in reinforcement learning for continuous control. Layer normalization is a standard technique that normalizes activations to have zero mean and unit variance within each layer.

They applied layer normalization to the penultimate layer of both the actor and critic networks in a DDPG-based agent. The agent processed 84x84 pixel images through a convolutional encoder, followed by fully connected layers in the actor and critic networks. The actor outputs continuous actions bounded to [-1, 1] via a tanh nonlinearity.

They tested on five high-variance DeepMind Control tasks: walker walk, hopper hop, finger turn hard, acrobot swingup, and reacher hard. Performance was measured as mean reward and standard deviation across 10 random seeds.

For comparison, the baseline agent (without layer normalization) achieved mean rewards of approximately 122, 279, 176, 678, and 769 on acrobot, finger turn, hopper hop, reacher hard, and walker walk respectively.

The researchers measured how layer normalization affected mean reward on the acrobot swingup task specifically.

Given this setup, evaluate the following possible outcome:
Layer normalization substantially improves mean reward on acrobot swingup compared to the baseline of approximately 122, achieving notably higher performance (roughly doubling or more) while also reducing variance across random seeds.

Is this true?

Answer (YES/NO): NO